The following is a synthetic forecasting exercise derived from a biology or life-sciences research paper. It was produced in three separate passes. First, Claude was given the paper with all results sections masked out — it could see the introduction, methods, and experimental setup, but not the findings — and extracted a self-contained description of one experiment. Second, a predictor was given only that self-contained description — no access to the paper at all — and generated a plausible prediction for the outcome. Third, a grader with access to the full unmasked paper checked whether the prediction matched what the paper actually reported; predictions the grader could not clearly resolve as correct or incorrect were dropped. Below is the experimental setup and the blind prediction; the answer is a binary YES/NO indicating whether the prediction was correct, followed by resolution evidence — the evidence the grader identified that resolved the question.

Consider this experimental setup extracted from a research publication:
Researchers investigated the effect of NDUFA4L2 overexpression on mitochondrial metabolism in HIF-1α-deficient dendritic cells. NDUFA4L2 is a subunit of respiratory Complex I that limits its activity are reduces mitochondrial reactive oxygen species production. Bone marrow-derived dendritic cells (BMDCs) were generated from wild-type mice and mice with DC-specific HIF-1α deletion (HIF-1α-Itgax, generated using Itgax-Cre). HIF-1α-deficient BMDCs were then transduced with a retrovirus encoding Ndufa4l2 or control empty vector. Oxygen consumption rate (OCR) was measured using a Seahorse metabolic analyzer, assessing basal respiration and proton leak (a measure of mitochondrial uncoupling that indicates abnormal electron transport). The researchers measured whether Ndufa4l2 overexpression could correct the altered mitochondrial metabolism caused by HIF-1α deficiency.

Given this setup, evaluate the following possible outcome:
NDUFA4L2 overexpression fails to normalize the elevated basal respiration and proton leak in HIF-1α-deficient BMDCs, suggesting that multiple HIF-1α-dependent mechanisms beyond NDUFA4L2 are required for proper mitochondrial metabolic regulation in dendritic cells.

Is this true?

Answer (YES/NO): NO